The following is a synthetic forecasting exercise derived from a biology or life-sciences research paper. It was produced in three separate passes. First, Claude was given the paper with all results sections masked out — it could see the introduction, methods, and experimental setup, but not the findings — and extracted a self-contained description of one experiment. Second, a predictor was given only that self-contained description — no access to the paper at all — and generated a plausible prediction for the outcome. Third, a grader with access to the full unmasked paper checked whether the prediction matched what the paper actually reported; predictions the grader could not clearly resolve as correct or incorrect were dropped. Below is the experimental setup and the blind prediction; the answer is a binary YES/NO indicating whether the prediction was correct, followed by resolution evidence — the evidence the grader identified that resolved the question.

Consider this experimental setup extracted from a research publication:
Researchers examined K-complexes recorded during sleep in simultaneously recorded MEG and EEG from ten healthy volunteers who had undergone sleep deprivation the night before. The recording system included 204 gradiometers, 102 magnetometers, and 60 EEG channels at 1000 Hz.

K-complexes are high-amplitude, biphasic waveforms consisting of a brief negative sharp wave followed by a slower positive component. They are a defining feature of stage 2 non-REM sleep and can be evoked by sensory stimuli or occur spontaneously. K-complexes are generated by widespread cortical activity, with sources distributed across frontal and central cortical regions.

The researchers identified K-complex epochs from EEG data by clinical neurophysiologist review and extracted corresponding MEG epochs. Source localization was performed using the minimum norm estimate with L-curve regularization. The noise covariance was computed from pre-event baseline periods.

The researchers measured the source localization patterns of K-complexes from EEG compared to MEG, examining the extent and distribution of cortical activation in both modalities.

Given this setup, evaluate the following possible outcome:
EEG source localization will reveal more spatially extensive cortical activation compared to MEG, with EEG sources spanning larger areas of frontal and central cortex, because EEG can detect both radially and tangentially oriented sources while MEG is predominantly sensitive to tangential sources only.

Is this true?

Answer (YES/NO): NO